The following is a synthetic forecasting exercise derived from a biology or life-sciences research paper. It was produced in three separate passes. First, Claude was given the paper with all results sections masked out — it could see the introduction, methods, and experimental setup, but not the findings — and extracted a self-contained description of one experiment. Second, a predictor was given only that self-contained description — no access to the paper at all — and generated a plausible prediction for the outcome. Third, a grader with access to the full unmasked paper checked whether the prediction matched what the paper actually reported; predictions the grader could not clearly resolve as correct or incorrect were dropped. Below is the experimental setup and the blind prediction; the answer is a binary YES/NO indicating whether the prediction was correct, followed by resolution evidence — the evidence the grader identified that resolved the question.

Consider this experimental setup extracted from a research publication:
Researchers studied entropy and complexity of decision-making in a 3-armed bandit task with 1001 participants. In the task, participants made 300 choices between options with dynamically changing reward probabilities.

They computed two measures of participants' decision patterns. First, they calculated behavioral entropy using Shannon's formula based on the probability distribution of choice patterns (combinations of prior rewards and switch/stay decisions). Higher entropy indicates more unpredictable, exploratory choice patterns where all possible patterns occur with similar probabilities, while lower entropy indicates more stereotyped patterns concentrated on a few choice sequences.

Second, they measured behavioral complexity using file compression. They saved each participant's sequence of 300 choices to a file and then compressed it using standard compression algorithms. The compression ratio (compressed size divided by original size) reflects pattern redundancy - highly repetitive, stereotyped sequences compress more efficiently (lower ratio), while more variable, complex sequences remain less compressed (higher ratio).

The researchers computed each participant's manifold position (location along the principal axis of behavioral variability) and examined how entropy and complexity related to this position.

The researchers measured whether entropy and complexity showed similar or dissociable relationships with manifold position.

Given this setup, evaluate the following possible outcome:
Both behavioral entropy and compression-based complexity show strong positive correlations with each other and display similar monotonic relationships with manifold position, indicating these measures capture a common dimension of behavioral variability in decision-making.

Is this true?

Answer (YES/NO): NO